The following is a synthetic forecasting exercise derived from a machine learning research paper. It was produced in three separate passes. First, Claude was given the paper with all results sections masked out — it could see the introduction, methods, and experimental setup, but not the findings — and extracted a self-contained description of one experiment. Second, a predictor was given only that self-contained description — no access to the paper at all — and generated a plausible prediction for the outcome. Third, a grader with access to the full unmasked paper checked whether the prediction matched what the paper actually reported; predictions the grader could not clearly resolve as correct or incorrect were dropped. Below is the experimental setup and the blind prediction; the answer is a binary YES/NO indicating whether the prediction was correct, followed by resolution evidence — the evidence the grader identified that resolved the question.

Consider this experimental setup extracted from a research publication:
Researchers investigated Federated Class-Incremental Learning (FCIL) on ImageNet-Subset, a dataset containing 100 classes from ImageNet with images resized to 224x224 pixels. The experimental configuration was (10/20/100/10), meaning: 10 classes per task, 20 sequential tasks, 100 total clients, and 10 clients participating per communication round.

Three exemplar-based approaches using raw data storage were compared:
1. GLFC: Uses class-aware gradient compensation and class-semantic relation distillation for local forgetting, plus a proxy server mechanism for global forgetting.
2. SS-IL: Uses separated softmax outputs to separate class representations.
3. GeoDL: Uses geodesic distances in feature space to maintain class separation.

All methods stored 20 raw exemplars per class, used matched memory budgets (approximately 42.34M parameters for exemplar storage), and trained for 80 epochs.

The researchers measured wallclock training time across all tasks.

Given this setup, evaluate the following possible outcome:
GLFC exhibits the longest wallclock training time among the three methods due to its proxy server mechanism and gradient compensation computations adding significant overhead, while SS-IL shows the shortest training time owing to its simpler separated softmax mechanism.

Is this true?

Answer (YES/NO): YES